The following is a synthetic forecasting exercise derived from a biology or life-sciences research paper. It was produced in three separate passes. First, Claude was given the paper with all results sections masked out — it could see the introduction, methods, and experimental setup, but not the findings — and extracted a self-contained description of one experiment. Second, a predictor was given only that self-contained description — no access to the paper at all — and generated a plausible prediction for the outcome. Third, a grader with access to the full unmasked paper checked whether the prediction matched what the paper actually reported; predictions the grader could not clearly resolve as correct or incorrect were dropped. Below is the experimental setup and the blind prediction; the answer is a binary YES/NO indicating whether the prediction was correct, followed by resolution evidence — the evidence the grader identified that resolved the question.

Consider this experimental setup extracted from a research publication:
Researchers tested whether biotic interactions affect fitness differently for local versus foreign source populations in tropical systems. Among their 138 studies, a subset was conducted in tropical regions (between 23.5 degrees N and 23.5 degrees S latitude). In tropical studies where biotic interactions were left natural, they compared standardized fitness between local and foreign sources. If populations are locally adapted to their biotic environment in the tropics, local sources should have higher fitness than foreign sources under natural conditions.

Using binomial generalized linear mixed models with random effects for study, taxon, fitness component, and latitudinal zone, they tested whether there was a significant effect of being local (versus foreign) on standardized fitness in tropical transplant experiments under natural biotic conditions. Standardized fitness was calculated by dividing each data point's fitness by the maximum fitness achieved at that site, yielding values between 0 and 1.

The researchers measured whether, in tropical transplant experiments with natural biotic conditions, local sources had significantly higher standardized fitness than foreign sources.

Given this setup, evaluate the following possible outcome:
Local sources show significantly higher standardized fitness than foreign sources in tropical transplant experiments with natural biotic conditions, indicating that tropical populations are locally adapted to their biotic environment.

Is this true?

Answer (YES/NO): YES